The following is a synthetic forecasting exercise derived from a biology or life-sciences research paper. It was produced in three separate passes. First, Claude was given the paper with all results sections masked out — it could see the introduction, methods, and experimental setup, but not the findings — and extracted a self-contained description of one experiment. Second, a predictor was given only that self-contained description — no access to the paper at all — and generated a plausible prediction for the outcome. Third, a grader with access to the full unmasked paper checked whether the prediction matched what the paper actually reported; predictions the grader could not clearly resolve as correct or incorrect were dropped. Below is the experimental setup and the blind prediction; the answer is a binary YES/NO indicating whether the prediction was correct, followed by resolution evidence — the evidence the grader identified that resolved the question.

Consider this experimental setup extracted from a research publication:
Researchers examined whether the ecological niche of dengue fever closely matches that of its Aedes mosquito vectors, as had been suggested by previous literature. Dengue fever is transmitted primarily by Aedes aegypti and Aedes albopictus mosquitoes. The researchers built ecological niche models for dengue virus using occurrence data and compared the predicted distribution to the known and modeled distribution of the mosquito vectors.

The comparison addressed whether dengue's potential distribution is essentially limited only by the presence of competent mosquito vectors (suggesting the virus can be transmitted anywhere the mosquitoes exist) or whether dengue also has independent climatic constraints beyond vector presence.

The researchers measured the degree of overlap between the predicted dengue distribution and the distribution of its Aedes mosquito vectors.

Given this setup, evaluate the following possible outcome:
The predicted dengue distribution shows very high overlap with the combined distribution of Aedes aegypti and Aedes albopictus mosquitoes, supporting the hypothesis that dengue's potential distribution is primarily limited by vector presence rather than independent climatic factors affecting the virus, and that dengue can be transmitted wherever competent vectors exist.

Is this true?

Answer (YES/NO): YES